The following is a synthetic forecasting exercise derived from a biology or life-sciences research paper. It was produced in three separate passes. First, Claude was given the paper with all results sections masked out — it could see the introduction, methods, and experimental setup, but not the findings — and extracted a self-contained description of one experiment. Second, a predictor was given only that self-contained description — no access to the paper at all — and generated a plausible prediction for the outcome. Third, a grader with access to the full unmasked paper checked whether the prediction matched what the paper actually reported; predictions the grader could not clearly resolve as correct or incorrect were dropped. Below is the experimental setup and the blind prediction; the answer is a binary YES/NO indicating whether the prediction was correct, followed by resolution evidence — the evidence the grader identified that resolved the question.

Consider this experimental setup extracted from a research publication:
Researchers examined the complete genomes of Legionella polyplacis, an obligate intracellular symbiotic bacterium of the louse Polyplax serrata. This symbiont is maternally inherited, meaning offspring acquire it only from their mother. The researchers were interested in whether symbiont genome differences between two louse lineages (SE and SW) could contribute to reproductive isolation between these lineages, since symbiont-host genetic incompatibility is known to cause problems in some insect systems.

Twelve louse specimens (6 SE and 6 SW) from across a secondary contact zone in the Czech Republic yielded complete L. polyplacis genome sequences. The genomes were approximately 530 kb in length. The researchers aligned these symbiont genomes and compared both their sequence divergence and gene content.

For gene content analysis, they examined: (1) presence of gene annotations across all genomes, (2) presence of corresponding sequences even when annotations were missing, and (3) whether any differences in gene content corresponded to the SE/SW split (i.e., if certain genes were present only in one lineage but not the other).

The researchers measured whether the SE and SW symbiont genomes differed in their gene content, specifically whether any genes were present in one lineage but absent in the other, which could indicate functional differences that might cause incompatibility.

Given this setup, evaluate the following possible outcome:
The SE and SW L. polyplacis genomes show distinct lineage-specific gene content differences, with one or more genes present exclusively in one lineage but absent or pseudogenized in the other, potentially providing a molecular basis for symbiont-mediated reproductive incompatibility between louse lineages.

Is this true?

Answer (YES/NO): NO